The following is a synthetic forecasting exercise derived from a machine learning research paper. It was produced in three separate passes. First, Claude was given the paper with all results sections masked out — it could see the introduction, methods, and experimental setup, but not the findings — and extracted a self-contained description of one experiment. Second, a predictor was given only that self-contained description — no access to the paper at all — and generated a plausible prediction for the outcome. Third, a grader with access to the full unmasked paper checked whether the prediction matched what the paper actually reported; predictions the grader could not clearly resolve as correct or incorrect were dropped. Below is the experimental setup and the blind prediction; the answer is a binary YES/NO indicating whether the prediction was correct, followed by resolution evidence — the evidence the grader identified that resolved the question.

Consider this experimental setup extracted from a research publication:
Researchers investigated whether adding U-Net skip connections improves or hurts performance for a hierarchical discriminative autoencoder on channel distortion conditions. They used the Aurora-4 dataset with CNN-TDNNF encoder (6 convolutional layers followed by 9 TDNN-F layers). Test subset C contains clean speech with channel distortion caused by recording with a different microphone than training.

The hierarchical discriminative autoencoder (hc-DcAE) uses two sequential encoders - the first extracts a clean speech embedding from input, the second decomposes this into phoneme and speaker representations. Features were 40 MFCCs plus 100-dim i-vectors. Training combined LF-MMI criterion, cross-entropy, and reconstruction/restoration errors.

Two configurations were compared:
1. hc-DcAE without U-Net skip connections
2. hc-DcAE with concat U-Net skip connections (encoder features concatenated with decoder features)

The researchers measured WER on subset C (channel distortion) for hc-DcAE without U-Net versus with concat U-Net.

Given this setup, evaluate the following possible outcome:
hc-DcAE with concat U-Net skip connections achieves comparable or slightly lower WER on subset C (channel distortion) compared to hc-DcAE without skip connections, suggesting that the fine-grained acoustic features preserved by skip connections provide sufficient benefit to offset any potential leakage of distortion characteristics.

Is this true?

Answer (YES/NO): NO